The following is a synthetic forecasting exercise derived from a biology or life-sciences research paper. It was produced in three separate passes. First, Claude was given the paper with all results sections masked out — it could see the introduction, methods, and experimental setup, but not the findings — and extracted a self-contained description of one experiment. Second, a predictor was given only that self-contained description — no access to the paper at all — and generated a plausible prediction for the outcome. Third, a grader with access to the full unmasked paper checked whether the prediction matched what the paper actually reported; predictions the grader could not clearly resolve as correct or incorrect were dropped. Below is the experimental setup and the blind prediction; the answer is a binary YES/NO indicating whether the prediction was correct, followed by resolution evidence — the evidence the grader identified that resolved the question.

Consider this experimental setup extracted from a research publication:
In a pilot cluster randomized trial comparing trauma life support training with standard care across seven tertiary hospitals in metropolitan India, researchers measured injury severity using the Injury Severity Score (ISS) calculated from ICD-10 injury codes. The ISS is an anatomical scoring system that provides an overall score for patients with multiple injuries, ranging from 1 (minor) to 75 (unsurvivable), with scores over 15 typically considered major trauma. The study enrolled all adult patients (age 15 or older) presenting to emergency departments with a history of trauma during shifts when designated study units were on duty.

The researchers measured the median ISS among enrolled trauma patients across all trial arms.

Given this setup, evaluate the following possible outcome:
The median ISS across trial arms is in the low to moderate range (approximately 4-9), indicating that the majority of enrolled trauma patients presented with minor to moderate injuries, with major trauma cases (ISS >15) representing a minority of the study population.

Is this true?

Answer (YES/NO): YES